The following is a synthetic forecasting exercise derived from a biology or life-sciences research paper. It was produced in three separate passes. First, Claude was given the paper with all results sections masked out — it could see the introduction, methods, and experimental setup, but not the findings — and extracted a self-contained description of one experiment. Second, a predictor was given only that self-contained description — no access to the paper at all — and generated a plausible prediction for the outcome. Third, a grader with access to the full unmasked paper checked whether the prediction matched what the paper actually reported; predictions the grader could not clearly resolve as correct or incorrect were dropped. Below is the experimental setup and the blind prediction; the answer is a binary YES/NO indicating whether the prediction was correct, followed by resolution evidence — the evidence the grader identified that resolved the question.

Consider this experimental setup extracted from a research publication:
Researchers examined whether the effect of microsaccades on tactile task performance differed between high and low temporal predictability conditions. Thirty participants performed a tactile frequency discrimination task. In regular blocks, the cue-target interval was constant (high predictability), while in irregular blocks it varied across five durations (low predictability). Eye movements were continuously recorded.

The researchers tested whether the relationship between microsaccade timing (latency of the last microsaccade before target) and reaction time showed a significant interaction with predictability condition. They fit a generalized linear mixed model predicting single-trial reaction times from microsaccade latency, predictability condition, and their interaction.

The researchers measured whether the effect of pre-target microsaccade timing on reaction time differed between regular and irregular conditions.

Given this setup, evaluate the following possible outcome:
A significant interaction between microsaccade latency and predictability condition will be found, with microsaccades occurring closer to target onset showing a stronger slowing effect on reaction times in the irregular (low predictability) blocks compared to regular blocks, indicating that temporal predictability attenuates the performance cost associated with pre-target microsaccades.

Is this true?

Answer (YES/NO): NO